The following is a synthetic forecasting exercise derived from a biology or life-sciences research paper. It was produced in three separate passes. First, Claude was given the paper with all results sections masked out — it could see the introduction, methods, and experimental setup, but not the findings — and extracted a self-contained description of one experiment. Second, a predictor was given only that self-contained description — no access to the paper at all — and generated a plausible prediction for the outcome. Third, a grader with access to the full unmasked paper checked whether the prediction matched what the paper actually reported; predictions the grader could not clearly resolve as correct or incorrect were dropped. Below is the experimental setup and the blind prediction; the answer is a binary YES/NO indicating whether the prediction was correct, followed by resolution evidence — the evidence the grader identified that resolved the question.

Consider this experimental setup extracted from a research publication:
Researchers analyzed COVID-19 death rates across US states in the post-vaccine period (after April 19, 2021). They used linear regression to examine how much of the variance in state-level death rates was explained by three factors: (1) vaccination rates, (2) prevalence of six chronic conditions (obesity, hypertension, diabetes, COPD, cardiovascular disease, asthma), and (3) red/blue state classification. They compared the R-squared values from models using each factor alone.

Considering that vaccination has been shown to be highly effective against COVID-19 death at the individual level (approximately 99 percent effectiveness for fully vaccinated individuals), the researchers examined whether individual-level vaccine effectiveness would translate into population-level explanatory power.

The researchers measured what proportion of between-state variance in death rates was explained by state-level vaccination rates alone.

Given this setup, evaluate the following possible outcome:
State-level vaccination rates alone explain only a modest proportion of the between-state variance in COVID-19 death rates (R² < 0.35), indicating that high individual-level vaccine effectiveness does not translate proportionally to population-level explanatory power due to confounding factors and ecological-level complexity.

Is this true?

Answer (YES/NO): NO